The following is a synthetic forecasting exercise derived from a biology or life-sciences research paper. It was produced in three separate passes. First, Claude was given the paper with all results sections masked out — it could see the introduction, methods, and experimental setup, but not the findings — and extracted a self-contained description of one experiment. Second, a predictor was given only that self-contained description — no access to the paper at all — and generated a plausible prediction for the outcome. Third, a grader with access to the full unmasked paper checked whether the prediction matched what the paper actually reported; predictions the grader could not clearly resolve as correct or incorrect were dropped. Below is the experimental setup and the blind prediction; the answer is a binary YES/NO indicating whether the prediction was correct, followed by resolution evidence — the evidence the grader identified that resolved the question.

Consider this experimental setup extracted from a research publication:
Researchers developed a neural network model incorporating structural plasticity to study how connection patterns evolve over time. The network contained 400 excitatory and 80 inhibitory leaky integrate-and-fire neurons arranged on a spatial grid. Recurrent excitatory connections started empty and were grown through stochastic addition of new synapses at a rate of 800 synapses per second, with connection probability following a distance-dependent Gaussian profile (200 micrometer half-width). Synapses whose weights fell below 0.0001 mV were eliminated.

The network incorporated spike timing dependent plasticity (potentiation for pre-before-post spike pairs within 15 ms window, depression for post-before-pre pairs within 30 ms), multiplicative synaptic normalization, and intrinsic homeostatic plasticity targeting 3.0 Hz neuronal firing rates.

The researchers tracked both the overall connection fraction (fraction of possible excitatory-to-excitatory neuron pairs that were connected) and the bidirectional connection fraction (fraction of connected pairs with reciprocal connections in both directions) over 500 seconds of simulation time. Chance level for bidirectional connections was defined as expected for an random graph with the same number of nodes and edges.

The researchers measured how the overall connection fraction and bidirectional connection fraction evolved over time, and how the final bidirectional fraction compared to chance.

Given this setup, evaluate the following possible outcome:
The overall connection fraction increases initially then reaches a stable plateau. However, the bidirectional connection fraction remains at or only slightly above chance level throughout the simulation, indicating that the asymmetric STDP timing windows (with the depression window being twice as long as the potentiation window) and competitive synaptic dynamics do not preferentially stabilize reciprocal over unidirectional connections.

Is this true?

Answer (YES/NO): NO